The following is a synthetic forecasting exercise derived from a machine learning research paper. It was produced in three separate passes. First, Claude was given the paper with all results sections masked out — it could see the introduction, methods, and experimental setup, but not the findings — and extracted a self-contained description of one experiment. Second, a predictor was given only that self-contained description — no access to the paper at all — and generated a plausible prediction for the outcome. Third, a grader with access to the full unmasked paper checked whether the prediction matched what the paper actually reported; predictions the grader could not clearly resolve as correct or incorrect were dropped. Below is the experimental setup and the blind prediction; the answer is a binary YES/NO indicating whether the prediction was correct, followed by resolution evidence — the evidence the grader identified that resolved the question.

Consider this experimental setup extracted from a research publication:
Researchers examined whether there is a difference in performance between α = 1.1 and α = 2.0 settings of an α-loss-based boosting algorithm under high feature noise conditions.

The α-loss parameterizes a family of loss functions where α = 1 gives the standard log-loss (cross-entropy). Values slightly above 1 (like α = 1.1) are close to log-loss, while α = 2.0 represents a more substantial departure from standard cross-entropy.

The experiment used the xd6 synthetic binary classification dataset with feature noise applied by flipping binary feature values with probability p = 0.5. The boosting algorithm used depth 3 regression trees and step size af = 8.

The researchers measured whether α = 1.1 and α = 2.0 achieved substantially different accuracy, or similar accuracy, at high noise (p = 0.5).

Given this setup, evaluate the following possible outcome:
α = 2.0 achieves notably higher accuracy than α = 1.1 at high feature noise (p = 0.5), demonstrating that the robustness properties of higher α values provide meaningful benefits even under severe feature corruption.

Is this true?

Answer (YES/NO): NO